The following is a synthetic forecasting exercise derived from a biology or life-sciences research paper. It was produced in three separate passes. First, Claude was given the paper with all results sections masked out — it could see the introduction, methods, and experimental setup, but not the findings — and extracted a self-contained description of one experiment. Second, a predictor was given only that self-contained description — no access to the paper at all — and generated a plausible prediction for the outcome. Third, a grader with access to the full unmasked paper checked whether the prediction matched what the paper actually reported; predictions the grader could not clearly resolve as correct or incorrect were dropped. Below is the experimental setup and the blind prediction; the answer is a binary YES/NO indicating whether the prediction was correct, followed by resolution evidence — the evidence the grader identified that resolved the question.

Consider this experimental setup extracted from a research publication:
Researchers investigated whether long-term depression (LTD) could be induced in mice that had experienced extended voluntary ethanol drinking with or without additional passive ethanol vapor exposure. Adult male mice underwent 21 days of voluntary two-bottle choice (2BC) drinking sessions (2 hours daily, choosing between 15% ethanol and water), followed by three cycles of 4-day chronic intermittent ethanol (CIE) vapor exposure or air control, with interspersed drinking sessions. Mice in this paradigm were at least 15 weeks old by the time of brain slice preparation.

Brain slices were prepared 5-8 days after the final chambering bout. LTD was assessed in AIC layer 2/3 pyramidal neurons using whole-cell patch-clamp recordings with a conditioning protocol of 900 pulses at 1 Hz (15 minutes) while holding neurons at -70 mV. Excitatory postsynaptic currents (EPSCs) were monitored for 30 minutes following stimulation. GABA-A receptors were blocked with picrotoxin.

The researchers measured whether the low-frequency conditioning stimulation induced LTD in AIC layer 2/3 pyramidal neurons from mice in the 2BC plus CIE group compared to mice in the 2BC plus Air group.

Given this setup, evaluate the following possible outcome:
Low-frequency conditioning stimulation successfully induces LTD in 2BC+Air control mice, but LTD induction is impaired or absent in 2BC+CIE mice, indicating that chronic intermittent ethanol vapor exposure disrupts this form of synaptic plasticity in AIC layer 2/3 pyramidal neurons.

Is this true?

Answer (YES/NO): NO